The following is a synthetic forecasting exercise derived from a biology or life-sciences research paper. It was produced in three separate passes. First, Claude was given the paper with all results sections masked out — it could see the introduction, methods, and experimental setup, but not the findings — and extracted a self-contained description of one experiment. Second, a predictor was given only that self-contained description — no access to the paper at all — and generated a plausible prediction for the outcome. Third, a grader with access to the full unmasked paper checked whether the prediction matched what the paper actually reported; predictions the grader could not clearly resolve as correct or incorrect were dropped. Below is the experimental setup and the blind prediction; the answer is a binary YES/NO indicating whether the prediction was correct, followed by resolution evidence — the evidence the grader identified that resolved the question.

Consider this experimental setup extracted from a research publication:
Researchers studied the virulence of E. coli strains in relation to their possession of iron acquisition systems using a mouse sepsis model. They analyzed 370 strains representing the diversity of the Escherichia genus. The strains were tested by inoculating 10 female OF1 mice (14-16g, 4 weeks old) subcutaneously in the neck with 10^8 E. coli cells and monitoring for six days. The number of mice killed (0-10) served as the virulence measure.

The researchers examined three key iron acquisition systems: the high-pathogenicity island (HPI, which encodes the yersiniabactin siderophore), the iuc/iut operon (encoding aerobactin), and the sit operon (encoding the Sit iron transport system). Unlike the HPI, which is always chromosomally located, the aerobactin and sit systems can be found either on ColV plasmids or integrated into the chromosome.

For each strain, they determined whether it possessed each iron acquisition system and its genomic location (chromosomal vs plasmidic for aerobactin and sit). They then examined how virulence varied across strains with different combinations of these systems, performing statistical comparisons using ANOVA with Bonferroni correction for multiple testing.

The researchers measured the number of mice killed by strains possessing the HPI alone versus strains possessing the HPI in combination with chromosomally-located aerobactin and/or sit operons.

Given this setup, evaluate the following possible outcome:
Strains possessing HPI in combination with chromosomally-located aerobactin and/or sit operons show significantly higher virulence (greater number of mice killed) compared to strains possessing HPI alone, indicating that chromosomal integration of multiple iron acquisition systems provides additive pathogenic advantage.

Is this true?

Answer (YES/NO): NO